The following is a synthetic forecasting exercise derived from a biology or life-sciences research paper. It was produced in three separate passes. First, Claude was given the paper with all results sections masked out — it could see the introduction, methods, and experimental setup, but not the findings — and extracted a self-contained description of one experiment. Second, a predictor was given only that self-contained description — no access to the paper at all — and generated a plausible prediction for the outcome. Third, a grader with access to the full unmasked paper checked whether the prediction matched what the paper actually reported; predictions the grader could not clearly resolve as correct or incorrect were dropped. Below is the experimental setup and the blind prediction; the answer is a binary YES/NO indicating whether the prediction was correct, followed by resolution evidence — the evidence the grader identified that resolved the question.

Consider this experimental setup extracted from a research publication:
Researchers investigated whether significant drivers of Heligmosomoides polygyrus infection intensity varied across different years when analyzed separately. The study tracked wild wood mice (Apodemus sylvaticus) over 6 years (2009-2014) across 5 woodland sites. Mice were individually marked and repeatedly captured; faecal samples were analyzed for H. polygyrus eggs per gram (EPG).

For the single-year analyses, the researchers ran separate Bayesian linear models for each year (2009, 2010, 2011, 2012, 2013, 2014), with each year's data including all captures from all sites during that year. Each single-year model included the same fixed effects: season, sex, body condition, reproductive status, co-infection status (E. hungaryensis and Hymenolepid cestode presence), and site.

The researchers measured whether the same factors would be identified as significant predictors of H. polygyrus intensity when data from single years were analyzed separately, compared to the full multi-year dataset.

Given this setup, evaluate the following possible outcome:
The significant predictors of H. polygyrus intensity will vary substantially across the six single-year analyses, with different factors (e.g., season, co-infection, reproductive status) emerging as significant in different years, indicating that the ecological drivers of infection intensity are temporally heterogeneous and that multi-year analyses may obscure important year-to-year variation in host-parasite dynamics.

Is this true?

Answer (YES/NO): YES